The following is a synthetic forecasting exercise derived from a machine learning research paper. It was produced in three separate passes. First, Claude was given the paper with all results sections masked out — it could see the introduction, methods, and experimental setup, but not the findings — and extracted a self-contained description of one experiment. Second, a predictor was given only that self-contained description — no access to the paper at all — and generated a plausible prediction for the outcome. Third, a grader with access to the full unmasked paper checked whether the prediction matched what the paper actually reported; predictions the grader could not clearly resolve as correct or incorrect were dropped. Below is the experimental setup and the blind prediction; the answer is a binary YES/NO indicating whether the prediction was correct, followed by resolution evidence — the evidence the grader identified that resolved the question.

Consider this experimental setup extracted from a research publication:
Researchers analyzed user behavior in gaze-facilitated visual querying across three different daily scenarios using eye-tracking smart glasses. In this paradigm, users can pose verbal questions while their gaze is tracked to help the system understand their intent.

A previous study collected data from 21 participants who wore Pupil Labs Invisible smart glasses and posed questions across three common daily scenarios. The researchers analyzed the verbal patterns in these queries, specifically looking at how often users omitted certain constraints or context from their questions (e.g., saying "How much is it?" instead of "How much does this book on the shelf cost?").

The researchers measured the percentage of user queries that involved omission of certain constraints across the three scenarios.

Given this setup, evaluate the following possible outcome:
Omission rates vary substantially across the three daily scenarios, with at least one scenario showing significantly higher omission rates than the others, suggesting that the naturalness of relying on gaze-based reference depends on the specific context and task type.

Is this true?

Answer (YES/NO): NO